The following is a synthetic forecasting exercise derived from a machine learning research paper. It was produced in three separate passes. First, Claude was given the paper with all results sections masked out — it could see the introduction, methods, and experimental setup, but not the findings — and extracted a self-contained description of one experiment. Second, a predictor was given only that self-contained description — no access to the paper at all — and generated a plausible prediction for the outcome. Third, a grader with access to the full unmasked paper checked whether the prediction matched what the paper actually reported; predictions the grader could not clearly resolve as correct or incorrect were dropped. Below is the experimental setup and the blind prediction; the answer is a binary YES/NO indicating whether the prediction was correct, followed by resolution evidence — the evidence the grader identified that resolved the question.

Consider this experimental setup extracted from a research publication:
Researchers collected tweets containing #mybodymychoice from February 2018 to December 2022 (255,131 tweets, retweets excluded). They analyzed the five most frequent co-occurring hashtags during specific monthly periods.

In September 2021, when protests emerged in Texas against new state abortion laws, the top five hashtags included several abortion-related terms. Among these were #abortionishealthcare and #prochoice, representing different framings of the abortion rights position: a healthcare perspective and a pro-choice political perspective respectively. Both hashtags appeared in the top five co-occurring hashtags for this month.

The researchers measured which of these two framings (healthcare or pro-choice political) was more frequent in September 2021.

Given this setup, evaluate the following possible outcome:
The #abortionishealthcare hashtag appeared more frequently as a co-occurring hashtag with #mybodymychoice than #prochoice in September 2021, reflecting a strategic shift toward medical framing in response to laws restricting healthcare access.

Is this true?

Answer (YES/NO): YES